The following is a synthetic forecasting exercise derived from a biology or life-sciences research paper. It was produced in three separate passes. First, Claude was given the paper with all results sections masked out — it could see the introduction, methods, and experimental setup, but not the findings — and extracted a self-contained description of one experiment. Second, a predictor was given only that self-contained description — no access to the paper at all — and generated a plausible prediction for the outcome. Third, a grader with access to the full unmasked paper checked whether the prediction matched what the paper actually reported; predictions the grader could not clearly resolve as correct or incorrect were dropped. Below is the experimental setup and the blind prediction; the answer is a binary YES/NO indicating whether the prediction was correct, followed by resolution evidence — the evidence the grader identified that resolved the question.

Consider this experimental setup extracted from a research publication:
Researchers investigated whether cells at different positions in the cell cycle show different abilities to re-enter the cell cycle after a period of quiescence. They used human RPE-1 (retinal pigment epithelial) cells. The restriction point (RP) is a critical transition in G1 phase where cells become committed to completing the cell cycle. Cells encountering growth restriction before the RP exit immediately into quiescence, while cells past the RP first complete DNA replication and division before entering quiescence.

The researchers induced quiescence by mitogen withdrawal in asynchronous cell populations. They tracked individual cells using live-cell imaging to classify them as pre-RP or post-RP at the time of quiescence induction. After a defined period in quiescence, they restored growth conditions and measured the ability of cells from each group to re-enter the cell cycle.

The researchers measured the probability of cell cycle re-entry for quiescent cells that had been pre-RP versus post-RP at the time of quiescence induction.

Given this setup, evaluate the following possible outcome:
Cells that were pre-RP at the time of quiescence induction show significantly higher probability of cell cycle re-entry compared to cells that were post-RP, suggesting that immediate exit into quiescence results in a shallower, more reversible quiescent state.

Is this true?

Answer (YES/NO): YES